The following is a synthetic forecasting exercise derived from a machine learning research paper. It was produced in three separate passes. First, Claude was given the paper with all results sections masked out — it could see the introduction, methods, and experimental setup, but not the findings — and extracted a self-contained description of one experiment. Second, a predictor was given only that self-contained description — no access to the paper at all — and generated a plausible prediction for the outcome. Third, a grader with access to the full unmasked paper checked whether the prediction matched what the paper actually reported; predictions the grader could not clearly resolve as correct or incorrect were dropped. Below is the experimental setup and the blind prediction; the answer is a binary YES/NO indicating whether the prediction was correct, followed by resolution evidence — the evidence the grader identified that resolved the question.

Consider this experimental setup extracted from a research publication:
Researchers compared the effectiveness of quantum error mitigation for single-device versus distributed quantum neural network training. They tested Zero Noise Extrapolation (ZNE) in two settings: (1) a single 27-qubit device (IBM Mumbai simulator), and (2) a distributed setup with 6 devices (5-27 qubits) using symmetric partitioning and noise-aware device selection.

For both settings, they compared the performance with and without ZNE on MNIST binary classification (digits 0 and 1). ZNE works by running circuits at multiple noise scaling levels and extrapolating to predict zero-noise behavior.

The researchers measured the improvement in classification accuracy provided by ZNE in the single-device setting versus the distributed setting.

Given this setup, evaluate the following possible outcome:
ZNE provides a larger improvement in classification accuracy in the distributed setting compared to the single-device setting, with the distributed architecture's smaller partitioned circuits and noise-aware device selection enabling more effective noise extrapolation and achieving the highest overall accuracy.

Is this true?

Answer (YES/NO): NO